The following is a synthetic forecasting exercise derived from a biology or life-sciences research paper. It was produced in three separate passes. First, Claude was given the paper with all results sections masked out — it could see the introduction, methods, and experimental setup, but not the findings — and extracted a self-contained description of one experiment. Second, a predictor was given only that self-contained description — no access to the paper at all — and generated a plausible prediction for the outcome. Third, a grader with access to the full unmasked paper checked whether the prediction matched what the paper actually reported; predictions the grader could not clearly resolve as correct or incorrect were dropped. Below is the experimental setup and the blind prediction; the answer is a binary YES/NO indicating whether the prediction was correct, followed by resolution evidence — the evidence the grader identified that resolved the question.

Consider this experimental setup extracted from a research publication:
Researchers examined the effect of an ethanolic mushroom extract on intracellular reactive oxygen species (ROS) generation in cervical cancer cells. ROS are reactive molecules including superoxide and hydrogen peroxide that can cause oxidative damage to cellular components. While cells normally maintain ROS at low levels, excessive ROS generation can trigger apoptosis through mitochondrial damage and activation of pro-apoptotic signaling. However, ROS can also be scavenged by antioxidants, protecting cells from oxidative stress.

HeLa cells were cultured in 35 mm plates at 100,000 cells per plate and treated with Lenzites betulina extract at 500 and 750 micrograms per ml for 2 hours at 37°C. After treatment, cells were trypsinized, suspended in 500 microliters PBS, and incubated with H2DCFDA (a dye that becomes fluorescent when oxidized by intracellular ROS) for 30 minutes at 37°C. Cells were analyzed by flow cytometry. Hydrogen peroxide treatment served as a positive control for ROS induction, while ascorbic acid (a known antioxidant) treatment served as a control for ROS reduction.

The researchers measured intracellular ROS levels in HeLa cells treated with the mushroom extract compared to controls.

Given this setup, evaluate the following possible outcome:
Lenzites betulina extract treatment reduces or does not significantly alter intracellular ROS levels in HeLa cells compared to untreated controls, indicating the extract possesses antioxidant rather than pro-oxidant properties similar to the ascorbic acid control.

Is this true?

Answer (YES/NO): NO